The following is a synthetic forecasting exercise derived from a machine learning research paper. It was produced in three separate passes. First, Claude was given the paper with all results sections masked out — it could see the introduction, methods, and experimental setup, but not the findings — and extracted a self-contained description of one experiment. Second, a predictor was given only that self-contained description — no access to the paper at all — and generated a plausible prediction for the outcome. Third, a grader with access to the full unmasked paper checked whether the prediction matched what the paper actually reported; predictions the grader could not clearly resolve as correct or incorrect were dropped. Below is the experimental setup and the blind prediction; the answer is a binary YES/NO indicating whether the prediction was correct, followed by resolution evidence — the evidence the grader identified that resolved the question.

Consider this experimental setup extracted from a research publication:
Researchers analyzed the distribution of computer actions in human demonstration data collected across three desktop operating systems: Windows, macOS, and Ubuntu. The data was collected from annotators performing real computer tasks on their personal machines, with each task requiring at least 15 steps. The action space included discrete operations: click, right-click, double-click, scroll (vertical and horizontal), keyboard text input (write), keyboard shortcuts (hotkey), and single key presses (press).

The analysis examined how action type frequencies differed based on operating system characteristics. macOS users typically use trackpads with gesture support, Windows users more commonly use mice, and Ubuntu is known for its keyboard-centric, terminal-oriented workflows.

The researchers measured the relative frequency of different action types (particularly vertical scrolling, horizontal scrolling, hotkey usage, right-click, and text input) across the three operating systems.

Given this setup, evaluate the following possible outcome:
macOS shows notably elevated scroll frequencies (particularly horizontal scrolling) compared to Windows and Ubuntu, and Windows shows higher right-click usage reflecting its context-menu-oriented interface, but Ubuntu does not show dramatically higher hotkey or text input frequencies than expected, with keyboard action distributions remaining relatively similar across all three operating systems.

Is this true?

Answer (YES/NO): NO